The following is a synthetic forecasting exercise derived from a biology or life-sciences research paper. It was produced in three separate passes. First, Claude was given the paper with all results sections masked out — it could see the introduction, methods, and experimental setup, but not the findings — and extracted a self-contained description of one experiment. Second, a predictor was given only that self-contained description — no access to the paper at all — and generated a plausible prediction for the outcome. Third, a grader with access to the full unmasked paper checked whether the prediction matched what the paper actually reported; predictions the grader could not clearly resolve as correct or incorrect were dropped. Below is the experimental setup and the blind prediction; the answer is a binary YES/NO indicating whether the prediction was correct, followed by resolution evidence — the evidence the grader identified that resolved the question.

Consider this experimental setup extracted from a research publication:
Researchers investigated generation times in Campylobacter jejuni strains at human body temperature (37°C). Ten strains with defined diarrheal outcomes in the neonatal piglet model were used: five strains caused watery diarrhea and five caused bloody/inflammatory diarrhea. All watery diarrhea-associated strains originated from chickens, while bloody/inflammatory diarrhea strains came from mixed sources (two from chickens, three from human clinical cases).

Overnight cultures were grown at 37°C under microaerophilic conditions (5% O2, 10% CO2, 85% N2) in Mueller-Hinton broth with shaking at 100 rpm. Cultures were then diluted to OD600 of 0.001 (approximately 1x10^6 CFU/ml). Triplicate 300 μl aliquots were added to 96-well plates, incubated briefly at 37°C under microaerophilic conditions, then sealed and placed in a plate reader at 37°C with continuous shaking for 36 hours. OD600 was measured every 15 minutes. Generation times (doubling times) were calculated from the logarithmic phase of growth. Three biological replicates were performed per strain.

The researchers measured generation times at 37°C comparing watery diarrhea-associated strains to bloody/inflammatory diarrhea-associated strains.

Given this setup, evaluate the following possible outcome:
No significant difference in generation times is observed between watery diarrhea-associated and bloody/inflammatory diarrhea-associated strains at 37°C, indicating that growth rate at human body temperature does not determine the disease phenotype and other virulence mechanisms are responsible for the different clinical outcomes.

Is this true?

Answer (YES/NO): NO